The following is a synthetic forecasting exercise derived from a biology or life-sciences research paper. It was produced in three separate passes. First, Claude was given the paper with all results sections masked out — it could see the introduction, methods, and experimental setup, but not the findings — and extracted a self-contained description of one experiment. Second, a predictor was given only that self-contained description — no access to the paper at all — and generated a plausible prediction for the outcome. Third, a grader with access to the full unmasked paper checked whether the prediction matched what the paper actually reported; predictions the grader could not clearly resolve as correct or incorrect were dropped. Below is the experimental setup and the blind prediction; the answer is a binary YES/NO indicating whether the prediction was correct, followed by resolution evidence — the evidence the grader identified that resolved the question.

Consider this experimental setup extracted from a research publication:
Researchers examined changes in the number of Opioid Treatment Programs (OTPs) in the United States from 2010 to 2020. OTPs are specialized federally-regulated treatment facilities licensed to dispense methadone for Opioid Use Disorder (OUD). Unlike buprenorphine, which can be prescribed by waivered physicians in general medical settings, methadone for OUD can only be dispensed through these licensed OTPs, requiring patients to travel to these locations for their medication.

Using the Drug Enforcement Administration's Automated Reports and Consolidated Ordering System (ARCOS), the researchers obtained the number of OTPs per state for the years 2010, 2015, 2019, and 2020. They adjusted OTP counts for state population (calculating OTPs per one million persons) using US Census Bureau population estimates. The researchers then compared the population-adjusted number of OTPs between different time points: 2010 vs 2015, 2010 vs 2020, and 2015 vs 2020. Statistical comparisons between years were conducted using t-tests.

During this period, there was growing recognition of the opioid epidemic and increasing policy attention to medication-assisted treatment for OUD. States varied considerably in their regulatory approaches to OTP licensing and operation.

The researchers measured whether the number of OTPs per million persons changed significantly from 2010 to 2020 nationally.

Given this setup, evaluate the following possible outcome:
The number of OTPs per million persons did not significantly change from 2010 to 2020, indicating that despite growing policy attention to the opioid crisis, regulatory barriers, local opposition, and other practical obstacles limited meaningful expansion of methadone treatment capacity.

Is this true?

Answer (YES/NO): NO